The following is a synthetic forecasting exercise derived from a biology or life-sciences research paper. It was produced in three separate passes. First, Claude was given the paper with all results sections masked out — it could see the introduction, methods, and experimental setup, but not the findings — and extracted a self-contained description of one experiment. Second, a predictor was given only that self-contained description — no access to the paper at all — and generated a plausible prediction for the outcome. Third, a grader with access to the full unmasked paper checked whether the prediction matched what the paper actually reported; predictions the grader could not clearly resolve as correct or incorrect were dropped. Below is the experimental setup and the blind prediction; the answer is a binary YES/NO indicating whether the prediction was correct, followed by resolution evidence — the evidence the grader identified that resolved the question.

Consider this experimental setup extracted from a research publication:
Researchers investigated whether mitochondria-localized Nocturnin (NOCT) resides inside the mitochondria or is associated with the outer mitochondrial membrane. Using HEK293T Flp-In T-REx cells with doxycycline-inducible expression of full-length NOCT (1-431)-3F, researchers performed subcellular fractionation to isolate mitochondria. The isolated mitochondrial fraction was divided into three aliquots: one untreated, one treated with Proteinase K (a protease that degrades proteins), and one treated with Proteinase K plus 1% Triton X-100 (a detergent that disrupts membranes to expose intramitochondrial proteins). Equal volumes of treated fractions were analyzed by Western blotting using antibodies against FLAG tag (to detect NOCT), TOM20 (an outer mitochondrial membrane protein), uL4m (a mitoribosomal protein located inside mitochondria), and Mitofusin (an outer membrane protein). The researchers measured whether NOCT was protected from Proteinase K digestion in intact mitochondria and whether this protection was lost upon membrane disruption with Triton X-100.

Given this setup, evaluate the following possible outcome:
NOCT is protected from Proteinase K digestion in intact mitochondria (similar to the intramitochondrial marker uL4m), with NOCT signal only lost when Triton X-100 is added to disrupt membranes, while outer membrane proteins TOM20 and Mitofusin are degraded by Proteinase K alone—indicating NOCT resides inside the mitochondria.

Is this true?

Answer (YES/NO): YES